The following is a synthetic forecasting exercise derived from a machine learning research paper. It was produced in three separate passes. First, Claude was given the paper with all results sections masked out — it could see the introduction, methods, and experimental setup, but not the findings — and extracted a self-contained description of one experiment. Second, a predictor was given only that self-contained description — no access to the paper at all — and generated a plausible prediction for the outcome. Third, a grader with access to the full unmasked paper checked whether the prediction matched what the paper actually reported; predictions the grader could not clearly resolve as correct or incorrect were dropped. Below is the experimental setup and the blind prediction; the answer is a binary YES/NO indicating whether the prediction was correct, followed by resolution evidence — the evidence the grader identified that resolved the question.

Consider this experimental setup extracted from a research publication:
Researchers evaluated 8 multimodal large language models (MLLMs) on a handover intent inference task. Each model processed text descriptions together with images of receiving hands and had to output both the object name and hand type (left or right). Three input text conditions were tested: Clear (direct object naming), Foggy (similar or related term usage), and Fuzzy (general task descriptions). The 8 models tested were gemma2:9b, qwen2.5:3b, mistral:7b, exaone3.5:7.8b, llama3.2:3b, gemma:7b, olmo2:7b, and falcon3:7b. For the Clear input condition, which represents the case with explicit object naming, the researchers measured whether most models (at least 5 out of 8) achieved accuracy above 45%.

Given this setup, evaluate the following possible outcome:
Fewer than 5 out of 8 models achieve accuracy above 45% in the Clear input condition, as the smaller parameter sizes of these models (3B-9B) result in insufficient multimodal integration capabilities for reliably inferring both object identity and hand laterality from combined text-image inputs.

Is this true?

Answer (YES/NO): NO